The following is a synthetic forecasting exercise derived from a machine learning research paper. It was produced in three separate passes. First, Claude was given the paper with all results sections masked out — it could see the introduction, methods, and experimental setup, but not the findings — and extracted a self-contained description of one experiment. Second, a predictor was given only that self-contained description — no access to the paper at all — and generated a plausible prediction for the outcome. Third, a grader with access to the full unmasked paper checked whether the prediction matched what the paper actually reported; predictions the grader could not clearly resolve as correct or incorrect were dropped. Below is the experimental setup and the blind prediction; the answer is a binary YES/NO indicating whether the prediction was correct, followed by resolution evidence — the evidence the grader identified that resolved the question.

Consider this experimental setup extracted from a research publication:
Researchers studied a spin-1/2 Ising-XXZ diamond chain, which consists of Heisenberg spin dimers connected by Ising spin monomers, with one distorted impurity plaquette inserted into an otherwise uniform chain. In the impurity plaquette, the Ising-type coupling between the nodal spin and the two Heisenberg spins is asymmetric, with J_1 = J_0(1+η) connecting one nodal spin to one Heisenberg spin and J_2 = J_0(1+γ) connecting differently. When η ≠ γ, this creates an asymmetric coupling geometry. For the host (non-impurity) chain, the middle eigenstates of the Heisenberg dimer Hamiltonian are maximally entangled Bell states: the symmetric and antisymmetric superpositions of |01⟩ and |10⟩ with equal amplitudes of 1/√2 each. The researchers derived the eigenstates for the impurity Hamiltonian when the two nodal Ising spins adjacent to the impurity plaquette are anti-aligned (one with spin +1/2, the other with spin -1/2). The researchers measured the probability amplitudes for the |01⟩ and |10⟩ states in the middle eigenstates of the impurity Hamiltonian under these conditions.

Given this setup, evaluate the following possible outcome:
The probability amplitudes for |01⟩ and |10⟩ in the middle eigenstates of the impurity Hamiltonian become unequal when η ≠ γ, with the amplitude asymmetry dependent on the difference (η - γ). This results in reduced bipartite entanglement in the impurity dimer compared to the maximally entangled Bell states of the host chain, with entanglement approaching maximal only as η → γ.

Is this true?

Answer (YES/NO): YES